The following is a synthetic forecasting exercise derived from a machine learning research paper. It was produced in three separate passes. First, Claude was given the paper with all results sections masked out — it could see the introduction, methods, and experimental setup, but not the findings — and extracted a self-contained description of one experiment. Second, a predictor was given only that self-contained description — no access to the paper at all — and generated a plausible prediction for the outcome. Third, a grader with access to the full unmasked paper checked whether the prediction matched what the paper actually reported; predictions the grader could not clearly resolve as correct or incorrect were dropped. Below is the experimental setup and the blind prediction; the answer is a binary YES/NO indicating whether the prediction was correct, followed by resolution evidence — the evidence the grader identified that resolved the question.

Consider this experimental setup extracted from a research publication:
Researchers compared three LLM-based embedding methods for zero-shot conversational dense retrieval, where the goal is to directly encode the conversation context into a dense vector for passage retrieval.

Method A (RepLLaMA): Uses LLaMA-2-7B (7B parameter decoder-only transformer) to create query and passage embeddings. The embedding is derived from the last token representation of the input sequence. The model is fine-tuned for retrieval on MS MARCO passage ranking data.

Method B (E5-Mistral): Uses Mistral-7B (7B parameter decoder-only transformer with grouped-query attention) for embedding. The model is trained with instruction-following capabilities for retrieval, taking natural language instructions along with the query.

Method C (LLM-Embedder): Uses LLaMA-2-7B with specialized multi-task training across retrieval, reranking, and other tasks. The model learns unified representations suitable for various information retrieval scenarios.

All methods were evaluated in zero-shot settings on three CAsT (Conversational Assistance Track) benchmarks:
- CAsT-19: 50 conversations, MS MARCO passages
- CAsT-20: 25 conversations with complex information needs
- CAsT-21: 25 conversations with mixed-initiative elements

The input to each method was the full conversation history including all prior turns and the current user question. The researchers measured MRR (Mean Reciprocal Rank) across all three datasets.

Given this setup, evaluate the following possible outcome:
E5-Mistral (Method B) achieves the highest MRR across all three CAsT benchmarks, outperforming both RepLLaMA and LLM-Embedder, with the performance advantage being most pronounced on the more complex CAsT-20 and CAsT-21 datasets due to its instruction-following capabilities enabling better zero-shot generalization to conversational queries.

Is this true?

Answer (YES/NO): NO